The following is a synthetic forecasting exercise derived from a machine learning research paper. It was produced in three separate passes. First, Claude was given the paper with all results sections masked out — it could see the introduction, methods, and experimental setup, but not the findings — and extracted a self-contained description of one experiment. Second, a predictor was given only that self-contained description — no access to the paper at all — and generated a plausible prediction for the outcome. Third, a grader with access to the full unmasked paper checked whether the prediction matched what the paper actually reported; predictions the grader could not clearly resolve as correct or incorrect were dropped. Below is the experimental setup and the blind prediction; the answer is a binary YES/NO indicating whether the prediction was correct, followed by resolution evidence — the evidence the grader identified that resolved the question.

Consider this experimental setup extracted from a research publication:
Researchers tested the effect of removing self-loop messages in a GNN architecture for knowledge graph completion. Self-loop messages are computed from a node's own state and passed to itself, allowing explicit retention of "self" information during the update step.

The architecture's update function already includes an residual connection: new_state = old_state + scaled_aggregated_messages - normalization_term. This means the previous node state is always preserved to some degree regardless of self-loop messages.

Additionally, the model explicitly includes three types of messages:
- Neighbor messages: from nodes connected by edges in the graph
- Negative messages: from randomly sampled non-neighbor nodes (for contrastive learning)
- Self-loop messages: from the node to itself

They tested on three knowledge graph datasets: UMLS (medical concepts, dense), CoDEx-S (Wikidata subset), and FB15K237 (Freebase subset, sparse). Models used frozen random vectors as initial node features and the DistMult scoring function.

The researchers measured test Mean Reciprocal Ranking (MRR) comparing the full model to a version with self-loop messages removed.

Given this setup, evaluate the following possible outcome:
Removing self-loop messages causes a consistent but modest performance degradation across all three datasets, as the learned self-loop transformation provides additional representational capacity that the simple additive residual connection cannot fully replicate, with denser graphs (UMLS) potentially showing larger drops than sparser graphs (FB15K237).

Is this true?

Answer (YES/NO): NO